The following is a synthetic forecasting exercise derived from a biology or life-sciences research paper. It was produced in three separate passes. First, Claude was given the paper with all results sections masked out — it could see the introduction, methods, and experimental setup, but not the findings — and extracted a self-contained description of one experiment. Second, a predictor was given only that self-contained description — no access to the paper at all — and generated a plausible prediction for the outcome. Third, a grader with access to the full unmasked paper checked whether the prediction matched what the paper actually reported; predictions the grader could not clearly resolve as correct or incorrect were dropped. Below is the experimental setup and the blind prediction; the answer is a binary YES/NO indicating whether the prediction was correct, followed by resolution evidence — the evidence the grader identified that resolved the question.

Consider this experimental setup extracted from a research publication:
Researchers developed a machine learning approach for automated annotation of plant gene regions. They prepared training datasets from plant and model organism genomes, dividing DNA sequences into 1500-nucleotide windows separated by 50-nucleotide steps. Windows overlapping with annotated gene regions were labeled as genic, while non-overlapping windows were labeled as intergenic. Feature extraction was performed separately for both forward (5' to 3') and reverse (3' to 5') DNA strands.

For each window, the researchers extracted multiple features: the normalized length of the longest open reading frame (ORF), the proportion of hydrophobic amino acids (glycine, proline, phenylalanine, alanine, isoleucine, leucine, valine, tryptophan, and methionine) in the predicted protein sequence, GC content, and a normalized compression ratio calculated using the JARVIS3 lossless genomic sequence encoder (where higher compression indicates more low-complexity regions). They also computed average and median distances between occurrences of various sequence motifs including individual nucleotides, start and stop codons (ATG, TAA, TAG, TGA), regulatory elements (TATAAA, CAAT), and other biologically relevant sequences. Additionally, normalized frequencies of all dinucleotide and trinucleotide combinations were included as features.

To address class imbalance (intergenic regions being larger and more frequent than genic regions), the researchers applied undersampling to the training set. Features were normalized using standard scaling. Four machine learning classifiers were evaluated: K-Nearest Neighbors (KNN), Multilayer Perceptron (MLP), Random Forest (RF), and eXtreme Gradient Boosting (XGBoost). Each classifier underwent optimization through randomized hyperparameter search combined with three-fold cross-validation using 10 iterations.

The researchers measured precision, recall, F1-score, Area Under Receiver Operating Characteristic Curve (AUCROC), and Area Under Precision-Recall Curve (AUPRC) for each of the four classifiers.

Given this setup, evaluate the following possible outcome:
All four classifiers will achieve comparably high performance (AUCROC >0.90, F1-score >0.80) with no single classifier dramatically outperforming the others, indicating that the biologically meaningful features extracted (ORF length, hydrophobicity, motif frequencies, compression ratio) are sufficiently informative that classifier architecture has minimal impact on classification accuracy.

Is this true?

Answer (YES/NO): NO